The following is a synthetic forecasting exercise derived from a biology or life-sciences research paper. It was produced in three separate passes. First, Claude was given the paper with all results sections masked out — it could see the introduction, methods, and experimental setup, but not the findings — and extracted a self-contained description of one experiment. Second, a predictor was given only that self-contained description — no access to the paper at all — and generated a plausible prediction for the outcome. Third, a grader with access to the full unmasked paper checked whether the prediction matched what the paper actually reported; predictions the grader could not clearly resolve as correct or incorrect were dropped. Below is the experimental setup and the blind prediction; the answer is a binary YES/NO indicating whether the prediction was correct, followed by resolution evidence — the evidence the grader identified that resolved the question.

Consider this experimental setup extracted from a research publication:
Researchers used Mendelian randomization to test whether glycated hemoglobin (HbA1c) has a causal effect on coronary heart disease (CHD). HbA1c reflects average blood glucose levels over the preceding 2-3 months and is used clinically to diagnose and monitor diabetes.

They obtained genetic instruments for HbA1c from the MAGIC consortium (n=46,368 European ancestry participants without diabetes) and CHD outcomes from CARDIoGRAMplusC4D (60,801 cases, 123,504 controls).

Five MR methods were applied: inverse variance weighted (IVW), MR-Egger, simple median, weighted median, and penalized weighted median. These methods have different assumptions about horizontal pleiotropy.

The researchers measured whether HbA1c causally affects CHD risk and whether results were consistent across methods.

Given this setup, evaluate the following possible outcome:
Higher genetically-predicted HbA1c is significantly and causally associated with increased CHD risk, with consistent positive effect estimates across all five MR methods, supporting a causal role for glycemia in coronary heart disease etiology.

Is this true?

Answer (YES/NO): YES